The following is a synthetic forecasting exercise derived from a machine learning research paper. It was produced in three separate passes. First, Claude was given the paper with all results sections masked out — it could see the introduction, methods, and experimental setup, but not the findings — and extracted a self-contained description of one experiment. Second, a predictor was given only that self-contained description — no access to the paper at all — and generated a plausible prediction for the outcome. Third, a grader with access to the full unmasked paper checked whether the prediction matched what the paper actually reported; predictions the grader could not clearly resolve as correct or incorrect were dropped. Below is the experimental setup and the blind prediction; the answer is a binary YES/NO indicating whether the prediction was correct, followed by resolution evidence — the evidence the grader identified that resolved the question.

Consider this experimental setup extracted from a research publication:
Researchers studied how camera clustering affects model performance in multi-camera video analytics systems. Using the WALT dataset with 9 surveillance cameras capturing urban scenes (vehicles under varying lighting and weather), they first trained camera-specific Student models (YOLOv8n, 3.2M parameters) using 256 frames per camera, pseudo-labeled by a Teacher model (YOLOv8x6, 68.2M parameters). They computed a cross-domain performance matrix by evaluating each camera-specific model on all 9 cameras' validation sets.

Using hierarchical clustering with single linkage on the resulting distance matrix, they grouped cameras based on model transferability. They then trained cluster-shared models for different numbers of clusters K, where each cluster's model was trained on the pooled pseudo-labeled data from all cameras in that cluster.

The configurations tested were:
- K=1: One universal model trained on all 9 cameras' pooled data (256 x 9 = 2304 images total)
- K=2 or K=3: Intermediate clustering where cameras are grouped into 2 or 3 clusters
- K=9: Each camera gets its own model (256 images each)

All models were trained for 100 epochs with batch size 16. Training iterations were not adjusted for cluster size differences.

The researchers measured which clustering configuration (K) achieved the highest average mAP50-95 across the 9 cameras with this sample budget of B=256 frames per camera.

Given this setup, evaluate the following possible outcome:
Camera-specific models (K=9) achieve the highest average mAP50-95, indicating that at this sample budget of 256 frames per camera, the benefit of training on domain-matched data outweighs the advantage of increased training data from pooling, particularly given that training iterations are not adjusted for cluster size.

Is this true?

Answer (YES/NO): NO